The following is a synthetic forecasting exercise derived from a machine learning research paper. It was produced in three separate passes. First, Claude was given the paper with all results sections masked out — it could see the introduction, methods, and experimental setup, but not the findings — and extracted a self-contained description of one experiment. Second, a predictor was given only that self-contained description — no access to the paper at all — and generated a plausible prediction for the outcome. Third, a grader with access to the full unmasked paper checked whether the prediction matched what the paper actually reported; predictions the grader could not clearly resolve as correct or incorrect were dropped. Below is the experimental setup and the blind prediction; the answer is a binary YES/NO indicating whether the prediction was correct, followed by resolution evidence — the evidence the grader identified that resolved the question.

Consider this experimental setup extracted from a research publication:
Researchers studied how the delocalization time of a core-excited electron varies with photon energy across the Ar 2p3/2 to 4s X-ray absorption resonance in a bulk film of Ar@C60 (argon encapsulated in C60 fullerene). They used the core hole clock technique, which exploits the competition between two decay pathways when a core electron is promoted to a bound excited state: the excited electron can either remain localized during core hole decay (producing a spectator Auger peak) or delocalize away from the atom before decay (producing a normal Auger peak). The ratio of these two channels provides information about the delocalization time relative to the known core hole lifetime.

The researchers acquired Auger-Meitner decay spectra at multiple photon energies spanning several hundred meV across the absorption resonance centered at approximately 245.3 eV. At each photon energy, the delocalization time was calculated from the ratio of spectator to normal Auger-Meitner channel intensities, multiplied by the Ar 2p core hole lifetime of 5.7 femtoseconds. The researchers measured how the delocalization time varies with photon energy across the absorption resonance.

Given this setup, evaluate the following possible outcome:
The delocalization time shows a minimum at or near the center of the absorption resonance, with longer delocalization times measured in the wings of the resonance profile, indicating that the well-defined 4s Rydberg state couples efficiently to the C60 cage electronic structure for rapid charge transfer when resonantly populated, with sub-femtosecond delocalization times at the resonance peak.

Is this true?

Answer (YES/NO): NO